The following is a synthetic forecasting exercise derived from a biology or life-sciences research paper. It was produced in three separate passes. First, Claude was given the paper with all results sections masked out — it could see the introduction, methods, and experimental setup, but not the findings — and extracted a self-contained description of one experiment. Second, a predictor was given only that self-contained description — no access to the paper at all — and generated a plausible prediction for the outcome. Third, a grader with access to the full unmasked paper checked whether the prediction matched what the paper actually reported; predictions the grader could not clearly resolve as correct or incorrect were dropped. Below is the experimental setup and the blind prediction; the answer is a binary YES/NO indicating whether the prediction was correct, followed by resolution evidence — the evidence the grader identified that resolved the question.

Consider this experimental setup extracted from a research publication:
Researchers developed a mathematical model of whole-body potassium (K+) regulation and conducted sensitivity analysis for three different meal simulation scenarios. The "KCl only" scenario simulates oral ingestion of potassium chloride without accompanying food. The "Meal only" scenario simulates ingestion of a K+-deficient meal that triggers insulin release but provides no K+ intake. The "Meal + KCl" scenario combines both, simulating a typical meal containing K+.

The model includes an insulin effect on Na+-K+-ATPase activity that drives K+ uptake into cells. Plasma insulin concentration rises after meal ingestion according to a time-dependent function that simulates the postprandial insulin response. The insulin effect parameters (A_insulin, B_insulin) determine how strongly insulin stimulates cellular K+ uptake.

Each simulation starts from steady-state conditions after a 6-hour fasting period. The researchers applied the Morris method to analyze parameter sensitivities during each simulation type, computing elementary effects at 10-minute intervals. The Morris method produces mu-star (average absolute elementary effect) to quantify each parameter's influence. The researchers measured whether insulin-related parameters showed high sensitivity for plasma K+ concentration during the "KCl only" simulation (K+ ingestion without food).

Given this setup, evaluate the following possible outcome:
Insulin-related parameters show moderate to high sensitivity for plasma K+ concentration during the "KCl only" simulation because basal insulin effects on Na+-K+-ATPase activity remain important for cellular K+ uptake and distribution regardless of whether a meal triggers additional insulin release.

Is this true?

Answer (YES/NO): NO